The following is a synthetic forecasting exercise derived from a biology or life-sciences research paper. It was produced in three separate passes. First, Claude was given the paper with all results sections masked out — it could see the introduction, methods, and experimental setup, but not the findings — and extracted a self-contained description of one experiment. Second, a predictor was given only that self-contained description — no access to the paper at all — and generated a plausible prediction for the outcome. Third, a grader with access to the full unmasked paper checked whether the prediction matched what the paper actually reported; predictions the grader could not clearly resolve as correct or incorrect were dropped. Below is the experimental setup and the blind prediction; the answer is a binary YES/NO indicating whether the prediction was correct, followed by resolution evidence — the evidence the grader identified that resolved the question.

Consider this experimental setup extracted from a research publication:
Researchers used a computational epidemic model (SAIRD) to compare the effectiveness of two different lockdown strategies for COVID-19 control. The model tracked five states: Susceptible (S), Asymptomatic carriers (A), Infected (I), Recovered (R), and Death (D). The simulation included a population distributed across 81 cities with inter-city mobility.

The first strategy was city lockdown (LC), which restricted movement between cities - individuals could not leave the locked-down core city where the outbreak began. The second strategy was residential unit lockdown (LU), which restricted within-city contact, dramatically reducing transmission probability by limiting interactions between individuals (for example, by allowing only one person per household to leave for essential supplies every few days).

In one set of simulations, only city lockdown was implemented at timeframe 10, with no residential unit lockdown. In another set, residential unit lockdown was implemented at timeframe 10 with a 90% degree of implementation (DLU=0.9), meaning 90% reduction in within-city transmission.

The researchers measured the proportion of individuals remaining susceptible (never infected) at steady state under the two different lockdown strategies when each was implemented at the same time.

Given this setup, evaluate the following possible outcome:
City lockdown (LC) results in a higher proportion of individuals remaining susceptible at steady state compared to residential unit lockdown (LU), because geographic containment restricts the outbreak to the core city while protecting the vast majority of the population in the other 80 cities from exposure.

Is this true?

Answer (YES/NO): NO